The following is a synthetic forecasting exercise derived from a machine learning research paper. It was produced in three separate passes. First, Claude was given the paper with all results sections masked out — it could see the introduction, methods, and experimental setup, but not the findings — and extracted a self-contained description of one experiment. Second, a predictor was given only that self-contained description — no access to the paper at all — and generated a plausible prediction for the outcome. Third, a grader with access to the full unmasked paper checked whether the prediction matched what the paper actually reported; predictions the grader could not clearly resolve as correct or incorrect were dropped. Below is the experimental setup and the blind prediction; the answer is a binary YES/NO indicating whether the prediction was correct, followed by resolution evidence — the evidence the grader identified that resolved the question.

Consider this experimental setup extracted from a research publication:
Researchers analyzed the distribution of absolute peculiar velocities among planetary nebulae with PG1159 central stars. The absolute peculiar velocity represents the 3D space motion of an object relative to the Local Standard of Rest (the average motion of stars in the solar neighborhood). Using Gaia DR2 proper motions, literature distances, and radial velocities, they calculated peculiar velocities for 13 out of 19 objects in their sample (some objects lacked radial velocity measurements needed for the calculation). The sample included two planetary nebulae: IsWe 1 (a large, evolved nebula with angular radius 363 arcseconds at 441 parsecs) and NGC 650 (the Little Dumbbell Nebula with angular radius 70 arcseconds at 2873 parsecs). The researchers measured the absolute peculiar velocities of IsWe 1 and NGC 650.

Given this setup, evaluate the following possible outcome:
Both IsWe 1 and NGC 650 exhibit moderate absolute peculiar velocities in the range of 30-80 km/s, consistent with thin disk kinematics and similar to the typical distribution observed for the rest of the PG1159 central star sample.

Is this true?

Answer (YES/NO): NO